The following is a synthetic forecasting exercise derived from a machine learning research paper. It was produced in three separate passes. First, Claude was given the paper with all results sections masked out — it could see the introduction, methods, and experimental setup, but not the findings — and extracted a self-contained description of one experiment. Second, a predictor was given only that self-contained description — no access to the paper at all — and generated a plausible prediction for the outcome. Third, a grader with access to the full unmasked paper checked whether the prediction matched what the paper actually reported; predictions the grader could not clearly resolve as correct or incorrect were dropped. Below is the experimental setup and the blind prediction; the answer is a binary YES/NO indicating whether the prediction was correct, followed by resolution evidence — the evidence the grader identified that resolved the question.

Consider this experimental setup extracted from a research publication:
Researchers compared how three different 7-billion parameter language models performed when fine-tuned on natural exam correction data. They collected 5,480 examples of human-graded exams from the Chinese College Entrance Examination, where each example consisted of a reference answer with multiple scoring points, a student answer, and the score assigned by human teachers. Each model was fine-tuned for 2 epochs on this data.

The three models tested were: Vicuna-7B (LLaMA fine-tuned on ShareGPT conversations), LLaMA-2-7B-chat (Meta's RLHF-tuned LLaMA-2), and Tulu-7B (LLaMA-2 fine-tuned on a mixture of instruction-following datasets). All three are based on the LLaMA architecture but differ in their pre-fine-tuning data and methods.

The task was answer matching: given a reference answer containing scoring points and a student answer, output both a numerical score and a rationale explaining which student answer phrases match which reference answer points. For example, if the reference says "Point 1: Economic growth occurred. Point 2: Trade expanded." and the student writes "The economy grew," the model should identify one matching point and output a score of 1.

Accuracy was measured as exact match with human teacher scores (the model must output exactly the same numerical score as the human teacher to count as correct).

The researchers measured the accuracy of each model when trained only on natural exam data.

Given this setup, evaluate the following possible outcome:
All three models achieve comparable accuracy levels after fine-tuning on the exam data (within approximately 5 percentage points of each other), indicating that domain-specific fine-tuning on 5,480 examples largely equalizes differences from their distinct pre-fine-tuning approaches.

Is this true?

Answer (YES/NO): NO